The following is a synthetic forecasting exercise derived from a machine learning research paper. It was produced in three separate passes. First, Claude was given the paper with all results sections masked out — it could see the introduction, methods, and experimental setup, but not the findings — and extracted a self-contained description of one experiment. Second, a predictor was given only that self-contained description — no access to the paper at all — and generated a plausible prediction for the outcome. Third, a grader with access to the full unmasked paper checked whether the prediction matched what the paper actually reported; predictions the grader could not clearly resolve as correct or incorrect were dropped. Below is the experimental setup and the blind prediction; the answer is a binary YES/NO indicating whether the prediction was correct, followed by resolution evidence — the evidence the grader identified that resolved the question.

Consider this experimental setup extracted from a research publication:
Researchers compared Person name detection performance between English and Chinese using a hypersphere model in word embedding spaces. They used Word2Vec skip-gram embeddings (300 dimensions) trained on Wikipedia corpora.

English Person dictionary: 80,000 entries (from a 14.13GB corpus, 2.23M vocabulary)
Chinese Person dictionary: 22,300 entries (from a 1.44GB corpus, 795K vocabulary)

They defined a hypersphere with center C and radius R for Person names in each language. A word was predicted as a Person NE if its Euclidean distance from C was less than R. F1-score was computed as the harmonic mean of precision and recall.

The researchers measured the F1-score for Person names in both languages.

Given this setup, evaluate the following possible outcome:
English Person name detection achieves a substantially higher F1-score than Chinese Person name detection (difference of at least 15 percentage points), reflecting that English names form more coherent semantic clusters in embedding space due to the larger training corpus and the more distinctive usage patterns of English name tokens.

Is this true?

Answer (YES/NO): NO